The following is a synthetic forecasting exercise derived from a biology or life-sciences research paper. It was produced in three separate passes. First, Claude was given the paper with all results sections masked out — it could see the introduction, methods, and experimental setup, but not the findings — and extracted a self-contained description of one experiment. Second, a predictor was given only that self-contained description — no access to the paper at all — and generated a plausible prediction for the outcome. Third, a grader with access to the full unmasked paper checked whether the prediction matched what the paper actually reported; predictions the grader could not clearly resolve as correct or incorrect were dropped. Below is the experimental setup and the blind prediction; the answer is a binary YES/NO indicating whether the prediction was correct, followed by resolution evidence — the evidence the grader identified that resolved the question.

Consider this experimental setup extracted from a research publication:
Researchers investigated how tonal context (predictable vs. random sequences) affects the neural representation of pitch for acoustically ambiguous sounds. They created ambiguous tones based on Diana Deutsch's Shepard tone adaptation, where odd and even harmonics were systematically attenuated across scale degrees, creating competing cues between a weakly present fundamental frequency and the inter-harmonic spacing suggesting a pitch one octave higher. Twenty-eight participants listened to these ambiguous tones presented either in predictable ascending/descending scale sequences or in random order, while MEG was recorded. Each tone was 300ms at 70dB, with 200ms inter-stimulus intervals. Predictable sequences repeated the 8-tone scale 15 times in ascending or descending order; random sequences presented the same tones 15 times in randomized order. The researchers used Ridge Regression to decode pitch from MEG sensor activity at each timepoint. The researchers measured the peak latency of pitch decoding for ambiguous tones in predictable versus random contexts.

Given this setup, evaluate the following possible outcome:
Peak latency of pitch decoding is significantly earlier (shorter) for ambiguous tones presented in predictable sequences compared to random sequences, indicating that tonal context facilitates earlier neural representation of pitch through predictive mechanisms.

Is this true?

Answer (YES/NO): YES